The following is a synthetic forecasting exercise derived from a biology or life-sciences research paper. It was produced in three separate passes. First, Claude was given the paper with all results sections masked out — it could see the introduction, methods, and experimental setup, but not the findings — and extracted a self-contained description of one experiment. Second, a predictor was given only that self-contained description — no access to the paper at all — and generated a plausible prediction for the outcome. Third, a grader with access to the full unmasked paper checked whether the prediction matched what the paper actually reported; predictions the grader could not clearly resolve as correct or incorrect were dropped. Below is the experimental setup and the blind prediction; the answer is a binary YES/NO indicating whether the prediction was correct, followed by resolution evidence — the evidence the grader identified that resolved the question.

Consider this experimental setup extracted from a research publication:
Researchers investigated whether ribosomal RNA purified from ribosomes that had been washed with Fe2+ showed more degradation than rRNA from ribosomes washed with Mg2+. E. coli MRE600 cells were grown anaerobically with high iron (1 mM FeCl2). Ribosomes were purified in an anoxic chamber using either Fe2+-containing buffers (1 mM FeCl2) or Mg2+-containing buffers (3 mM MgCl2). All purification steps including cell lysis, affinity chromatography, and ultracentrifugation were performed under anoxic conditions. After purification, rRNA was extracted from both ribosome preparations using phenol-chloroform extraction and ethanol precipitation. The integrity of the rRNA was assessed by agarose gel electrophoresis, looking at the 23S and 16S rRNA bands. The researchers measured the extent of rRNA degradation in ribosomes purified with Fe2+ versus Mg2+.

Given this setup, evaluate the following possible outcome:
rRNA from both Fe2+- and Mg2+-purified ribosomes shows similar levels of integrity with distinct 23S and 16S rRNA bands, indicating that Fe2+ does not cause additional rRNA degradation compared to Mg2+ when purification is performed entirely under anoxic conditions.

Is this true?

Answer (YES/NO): NO